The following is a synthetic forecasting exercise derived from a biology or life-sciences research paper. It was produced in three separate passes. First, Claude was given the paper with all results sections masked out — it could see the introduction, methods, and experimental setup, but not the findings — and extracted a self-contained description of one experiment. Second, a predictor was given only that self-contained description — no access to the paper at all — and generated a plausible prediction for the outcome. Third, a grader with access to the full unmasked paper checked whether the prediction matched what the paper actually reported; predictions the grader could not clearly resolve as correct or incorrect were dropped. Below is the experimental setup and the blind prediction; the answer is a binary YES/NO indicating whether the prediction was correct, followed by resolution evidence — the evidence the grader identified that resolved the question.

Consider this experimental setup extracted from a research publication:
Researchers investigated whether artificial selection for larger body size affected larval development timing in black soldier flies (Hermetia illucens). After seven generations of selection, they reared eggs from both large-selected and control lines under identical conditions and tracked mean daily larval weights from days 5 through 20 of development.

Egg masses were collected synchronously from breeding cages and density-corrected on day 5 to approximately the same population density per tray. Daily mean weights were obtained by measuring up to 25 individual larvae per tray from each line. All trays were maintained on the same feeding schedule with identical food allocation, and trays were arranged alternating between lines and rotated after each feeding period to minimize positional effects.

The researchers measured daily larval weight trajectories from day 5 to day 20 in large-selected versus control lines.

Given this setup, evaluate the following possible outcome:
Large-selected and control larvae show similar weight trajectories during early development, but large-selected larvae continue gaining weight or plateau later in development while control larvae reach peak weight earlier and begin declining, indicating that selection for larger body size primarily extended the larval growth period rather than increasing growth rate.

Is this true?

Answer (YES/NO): NO